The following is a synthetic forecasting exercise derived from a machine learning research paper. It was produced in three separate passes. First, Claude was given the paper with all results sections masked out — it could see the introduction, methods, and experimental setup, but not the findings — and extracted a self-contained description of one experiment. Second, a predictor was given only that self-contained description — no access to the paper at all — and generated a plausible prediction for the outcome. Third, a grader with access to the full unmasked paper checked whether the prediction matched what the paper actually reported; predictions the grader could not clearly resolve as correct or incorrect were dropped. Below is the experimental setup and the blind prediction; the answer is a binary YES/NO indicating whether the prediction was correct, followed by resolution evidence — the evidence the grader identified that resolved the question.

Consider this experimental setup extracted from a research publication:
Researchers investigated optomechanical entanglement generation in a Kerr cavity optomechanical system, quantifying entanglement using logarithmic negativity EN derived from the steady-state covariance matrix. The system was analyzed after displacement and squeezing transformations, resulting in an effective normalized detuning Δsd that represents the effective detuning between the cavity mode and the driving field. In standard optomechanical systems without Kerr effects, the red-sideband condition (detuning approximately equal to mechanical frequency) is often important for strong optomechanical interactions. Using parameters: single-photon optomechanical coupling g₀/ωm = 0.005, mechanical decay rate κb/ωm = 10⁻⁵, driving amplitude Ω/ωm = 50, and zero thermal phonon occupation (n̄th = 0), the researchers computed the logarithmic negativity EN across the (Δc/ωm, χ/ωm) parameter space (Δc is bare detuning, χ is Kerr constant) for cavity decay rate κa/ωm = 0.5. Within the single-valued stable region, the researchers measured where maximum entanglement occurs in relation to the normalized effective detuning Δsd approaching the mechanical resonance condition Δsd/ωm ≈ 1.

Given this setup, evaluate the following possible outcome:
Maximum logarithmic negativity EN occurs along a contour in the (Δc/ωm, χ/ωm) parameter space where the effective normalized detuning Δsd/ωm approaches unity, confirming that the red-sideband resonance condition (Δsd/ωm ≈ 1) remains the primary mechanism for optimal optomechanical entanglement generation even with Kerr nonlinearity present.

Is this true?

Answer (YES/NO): YES